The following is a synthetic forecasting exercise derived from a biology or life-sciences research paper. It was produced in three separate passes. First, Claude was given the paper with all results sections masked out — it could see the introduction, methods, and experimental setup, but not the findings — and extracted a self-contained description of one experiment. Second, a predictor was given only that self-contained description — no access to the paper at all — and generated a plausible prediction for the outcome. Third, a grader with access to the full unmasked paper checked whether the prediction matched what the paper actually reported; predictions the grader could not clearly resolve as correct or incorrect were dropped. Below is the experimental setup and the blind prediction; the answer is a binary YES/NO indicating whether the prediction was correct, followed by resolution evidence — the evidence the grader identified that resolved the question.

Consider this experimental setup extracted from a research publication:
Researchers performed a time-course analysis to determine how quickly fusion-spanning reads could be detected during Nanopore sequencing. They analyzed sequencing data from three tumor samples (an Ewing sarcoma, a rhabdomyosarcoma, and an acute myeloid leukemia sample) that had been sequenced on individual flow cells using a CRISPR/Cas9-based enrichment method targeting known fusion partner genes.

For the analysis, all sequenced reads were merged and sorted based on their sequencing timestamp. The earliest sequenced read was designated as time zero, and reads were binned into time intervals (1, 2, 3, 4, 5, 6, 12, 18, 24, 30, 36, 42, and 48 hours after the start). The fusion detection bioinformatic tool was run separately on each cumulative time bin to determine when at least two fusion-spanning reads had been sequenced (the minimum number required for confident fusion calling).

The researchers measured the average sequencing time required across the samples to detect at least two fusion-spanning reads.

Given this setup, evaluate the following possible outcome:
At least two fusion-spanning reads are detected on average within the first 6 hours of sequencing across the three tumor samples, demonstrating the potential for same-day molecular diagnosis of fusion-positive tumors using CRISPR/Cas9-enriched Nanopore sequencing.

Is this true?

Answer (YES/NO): YES